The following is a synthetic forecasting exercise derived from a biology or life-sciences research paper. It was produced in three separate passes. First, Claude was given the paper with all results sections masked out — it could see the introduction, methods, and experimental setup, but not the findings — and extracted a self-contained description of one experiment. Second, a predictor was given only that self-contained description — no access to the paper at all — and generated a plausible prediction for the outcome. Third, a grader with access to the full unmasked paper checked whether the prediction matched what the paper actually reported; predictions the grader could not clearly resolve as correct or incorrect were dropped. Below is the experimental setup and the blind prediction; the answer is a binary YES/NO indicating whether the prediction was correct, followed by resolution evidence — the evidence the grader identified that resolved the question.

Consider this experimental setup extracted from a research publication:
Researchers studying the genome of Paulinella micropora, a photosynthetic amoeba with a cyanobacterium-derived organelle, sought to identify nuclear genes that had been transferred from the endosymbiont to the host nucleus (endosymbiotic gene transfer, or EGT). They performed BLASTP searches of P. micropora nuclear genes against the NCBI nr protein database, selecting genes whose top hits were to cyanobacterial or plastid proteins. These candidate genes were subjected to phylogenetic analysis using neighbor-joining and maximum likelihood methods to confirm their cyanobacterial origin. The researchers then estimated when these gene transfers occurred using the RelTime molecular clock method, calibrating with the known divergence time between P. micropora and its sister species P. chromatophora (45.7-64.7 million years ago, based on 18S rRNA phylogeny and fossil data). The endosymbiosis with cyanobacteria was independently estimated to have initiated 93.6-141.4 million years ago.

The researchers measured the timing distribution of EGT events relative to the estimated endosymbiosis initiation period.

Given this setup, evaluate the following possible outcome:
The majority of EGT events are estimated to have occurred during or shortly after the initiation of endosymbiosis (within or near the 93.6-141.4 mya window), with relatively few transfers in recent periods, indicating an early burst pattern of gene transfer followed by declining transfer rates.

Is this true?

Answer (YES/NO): YES